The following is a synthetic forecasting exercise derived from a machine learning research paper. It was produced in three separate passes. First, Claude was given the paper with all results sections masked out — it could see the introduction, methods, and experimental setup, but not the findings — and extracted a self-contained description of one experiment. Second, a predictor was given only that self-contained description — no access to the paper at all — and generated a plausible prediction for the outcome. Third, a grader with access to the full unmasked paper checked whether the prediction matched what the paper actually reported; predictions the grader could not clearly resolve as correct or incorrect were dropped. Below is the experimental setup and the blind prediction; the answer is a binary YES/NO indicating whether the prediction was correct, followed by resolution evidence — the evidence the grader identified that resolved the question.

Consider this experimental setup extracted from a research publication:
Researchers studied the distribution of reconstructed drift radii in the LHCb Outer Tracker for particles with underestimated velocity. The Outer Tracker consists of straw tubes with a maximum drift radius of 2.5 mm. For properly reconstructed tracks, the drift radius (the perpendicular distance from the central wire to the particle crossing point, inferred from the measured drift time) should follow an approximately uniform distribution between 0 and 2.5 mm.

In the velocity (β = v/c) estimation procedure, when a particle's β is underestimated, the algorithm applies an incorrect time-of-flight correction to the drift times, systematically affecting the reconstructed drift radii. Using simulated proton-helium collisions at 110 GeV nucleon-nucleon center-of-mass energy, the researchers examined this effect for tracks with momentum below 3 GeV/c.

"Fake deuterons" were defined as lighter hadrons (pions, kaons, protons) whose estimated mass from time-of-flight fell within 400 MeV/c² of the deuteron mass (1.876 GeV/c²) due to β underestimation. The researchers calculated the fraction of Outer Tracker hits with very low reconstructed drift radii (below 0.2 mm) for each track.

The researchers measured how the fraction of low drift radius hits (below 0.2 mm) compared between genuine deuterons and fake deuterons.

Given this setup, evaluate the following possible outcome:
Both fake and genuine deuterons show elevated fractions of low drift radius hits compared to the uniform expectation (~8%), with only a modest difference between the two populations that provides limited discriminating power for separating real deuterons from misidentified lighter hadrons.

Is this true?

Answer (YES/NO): NO